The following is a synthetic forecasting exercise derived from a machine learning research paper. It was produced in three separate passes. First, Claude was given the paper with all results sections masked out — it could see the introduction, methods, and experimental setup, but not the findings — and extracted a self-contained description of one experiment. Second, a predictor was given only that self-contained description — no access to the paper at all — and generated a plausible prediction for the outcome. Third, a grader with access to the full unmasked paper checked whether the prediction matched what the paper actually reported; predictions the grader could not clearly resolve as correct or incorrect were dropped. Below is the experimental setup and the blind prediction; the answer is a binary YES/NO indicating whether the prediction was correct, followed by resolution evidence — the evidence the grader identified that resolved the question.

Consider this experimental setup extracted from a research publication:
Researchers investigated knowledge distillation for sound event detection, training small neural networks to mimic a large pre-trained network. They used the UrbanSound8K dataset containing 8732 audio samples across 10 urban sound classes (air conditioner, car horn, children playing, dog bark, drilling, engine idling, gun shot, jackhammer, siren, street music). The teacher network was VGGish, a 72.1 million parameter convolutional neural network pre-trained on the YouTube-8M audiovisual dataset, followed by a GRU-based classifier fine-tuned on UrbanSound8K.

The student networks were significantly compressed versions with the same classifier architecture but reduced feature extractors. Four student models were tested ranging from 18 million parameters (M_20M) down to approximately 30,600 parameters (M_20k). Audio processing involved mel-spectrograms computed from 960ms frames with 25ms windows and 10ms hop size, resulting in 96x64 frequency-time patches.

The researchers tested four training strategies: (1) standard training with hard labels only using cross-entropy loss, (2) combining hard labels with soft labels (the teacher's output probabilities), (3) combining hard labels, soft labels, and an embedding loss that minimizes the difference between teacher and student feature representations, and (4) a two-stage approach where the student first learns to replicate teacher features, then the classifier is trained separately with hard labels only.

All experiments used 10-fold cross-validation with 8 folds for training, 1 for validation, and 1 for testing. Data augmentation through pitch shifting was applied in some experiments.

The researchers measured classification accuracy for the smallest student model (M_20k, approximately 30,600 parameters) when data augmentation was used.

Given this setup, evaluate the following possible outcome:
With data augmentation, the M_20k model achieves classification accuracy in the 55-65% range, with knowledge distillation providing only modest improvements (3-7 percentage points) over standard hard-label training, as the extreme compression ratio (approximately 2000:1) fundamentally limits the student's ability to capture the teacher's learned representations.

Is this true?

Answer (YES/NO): NO